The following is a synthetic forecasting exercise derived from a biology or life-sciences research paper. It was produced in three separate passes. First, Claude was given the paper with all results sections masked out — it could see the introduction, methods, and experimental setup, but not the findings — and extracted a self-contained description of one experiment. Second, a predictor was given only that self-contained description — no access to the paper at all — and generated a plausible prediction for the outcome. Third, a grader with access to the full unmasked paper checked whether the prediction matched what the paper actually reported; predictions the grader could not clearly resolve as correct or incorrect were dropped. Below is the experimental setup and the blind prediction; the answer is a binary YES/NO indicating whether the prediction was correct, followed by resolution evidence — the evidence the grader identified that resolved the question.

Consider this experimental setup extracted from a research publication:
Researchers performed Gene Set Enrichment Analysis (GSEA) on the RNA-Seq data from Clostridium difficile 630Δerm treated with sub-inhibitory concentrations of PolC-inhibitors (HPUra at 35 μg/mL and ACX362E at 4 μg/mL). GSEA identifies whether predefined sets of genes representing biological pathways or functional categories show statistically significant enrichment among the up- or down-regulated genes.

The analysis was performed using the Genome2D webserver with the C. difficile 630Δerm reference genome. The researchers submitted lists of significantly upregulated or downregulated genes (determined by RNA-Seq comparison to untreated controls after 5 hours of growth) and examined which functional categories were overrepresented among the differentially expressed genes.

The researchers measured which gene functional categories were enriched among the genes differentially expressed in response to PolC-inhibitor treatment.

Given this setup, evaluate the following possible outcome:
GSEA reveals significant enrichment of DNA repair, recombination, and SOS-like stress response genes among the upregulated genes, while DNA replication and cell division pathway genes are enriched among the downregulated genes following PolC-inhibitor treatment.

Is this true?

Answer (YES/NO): NO